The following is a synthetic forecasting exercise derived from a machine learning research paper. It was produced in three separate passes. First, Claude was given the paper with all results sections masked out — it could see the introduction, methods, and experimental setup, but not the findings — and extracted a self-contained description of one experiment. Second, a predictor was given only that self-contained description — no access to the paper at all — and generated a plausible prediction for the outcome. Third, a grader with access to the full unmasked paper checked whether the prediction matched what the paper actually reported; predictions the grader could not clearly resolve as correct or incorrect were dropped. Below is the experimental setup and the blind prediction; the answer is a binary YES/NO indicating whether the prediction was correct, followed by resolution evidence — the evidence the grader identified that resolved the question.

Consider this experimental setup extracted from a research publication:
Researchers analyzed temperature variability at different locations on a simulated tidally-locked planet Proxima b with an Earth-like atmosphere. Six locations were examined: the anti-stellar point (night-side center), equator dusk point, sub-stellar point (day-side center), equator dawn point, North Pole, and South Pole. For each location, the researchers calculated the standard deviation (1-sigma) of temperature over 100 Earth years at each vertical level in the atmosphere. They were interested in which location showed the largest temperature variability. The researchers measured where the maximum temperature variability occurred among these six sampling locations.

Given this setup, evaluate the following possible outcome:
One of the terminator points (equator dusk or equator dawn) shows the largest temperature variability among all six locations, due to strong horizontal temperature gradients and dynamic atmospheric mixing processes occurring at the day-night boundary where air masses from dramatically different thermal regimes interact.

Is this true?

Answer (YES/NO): YES